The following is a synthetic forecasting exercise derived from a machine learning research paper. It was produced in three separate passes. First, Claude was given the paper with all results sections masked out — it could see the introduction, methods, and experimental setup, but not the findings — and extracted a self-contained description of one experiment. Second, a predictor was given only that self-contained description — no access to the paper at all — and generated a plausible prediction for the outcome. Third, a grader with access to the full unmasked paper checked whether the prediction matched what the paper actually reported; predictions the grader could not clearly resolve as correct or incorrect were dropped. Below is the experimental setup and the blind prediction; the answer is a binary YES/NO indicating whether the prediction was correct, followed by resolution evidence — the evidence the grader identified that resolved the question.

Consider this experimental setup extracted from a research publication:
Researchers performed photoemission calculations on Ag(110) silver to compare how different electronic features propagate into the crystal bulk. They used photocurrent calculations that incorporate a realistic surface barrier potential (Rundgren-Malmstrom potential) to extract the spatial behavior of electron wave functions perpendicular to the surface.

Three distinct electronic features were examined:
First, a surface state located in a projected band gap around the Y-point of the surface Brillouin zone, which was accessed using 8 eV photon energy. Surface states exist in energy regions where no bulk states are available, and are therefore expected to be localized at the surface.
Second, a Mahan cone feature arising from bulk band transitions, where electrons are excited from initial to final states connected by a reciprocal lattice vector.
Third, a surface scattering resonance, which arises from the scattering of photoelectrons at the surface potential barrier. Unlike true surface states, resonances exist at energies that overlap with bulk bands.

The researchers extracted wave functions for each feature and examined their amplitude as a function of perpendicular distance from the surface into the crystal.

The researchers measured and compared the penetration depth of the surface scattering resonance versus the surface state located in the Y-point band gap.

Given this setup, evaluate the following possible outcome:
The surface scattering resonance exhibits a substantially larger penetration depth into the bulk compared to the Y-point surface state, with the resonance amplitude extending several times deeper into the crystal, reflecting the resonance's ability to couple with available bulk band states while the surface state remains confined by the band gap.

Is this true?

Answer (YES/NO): YES